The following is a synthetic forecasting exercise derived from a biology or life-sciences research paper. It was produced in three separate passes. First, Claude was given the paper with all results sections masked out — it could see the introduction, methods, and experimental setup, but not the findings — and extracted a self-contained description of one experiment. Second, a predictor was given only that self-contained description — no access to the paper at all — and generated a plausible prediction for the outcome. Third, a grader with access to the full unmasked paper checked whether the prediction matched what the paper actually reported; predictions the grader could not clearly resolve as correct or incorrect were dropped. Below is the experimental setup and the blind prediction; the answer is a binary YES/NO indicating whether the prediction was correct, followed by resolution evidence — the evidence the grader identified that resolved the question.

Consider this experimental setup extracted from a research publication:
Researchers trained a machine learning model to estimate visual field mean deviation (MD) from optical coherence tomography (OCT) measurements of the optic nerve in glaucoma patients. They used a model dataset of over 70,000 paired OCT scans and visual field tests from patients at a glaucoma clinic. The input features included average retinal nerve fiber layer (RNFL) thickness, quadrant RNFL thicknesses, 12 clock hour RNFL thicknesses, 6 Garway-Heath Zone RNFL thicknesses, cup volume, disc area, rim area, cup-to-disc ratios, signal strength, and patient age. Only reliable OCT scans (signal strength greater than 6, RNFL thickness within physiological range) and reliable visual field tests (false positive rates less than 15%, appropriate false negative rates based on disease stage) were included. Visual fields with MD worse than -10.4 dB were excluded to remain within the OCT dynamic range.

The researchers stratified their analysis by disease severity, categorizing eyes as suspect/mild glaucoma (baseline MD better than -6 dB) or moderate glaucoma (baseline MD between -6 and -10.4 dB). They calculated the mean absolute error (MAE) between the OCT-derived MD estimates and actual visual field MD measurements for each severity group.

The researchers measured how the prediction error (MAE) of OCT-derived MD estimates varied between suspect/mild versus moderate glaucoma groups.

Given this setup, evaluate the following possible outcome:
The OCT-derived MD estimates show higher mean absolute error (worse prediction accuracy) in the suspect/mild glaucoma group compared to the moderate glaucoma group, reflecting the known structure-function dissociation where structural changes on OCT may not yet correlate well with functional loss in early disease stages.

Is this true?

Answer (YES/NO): NO